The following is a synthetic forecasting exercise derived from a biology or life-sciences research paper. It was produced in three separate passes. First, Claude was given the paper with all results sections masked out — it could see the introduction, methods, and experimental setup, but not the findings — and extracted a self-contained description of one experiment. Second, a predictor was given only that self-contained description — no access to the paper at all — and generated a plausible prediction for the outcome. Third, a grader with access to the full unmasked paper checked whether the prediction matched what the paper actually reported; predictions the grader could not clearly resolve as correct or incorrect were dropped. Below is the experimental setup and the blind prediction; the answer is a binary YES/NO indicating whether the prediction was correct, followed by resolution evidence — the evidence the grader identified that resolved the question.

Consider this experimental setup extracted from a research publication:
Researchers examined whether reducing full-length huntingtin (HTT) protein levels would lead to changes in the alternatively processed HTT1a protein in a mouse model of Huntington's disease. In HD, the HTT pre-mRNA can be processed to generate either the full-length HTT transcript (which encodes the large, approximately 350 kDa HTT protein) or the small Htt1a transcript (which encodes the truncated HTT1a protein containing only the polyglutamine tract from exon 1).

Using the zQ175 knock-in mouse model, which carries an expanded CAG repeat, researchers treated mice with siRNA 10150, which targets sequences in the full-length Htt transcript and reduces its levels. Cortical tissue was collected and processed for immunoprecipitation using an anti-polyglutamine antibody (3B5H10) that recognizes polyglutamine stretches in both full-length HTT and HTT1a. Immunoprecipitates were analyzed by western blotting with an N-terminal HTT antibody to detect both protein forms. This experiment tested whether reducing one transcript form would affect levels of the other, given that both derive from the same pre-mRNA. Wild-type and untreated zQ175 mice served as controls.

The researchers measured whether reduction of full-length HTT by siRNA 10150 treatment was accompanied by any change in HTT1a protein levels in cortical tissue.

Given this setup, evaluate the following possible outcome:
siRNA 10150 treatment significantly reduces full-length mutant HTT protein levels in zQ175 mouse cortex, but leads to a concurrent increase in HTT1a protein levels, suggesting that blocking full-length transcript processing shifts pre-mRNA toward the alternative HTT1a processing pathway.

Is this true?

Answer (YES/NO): NO